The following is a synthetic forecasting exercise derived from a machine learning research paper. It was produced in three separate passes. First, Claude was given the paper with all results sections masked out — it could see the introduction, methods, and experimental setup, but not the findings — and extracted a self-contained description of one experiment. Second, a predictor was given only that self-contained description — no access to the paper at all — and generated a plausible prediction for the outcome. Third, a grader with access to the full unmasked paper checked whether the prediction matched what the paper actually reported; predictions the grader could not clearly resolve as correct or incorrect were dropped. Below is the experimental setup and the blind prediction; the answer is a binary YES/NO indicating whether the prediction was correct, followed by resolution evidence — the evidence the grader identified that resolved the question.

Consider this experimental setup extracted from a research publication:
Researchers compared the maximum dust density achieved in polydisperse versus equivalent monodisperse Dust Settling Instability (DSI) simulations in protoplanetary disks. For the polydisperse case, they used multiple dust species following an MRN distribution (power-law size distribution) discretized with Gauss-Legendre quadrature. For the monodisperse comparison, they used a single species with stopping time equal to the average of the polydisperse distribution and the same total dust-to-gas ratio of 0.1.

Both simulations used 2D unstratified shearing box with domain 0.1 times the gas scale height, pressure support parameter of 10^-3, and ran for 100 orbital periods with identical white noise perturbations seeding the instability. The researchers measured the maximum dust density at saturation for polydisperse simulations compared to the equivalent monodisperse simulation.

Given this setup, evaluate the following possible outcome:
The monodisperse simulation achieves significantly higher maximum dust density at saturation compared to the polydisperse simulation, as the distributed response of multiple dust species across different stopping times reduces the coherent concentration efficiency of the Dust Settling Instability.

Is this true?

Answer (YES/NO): NO